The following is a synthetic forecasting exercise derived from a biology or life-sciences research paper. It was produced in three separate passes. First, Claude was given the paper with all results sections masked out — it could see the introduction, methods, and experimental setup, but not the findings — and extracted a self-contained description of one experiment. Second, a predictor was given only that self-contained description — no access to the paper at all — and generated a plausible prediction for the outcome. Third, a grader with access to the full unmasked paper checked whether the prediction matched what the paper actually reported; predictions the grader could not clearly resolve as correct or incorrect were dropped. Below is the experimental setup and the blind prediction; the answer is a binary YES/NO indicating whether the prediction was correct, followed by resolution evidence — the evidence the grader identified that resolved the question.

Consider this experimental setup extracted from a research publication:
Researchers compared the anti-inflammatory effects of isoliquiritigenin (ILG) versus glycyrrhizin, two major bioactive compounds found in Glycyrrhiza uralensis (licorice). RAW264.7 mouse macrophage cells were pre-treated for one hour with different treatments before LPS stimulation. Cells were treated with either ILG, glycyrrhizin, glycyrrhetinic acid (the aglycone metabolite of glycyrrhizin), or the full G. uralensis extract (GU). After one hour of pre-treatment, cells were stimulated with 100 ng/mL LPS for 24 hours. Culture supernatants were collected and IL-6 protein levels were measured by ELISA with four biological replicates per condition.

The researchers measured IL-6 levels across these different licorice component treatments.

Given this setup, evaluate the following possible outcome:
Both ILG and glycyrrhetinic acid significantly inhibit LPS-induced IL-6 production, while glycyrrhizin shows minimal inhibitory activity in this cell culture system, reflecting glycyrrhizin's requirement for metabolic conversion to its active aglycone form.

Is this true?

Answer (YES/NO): NO